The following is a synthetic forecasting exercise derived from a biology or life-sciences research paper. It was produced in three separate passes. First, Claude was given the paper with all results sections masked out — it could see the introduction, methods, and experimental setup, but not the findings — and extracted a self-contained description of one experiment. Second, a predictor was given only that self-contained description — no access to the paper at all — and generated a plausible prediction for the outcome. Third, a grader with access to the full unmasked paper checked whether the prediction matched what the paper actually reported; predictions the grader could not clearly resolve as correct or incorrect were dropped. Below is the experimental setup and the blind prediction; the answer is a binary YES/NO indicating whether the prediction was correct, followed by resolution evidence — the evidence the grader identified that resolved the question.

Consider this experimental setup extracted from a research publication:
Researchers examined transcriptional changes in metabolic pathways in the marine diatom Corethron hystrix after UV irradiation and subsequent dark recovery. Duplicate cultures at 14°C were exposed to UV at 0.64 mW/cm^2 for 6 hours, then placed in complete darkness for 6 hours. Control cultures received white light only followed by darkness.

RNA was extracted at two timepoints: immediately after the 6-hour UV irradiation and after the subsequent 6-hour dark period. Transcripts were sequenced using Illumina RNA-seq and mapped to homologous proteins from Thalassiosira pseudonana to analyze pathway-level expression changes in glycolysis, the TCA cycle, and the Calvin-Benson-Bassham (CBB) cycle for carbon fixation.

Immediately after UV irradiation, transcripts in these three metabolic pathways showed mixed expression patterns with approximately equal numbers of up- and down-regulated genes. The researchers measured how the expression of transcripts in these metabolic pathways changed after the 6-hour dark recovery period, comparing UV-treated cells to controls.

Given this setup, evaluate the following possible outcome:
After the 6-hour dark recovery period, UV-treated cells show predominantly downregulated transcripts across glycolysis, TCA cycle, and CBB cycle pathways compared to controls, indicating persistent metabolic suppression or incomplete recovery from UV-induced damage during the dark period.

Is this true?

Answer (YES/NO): NO